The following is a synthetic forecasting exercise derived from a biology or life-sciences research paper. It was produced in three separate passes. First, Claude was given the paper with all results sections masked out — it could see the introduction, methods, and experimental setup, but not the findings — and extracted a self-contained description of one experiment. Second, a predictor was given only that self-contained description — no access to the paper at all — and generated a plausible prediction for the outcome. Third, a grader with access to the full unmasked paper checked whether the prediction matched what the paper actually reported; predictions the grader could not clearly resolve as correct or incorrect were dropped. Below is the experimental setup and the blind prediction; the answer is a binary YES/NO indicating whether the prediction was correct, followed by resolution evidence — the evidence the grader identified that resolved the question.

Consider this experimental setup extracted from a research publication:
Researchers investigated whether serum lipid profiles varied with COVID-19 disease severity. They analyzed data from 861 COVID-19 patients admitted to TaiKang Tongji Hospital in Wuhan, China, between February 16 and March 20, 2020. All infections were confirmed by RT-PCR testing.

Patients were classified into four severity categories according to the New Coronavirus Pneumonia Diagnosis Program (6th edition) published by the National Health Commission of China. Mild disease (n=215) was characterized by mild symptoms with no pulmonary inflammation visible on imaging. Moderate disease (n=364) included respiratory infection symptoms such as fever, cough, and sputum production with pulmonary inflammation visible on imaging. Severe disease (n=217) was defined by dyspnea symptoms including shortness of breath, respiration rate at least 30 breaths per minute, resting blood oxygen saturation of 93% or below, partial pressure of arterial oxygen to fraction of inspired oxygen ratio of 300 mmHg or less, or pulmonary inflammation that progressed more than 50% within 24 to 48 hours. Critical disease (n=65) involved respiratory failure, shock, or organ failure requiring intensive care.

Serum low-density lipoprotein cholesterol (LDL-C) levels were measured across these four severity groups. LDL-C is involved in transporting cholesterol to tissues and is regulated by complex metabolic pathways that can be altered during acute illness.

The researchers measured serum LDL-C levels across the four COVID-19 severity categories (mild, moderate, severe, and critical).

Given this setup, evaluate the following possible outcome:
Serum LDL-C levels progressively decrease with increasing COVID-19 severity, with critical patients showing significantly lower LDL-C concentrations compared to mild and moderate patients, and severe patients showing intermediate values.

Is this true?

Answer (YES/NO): YES